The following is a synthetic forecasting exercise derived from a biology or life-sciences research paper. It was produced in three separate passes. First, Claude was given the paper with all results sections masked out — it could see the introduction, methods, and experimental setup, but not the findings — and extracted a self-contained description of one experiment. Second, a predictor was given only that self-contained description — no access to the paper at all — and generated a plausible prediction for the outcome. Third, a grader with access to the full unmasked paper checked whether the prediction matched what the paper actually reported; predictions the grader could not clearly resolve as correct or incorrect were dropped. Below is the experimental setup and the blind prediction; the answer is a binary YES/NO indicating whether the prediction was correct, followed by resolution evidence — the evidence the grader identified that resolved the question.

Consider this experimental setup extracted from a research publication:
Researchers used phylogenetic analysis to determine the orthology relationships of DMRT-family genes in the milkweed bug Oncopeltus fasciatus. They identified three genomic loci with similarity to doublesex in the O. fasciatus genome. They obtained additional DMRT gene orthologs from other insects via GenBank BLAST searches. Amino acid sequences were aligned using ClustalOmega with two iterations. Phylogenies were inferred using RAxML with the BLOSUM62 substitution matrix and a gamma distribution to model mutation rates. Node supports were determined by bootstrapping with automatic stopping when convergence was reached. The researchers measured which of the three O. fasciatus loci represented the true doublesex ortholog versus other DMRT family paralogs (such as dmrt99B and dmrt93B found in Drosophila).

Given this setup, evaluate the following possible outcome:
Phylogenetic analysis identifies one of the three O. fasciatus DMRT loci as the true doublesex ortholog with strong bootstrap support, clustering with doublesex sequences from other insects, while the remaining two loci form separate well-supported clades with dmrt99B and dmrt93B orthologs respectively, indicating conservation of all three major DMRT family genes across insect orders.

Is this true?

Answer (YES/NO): NO